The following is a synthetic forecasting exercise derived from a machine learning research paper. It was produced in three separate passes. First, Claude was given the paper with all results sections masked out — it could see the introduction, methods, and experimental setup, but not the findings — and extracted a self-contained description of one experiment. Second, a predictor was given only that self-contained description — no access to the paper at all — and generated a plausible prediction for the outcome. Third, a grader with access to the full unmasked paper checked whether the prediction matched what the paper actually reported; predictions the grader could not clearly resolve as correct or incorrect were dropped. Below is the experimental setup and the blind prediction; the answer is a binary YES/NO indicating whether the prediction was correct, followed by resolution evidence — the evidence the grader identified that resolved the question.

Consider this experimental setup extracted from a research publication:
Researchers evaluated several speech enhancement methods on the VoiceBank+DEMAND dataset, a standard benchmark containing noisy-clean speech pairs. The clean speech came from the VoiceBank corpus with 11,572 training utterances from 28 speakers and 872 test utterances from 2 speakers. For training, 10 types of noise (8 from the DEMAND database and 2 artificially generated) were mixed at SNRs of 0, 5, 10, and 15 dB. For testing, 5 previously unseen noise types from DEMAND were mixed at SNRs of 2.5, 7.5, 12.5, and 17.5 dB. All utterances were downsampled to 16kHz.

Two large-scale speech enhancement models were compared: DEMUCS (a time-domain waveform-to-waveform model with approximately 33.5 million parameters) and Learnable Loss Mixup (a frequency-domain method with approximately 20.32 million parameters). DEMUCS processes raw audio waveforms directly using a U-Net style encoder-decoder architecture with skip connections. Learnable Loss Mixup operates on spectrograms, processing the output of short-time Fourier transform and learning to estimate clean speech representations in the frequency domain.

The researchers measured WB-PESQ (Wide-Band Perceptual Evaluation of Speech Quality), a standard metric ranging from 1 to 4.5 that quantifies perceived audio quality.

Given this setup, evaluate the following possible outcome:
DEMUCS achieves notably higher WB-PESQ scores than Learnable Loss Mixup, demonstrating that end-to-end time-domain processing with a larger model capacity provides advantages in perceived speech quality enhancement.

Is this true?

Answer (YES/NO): NO